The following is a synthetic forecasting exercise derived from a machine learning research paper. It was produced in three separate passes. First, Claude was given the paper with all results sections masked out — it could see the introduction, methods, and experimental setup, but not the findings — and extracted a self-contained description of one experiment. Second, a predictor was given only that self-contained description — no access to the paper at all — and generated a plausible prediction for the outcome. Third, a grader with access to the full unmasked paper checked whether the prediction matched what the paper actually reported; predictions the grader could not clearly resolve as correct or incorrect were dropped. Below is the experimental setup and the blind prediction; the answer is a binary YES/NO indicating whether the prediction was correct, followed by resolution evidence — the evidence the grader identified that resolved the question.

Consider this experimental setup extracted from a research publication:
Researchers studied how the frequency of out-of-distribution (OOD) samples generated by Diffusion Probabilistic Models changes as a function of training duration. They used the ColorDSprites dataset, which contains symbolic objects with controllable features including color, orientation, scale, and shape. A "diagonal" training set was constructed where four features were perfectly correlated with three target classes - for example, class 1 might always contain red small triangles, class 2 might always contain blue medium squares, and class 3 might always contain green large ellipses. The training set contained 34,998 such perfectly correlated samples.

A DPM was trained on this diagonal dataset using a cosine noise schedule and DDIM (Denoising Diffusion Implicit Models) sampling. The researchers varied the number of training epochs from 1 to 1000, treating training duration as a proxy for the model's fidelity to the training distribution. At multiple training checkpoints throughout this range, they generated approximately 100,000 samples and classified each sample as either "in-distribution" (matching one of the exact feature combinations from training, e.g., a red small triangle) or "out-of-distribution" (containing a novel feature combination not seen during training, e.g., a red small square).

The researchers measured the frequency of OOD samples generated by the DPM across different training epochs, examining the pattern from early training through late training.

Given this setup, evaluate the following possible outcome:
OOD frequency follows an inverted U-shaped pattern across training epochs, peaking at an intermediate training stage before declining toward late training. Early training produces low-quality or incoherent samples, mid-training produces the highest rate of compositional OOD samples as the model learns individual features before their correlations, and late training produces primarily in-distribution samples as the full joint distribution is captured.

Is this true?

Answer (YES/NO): NO